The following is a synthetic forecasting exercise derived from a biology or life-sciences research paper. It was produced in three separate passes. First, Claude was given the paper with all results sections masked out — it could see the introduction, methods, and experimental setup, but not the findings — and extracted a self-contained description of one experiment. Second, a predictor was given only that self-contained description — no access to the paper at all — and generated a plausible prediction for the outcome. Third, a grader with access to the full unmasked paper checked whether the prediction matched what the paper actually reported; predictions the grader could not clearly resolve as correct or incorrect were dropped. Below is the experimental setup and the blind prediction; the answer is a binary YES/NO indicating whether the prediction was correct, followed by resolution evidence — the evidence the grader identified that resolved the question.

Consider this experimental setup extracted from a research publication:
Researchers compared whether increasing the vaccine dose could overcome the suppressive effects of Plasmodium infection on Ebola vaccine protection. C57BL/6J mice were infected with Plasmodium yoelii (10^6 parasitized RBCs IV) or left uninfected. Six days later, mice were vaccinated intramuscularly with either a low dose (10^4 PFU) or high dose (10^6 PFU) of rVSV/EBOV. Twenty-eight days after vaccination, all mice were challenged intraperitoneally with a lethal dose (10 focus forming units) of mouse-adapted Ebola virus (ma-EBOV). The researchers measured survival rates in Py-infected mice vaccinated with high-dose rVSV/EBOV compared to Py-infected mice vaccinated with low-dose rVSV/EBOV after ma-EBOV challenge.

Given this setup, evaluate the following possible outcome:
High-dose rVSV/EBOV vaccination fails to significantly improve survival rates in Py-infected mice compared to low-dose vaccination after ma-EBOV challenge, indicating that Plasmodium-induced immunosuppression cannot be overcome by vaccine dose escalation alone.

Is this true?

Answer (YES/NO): NO